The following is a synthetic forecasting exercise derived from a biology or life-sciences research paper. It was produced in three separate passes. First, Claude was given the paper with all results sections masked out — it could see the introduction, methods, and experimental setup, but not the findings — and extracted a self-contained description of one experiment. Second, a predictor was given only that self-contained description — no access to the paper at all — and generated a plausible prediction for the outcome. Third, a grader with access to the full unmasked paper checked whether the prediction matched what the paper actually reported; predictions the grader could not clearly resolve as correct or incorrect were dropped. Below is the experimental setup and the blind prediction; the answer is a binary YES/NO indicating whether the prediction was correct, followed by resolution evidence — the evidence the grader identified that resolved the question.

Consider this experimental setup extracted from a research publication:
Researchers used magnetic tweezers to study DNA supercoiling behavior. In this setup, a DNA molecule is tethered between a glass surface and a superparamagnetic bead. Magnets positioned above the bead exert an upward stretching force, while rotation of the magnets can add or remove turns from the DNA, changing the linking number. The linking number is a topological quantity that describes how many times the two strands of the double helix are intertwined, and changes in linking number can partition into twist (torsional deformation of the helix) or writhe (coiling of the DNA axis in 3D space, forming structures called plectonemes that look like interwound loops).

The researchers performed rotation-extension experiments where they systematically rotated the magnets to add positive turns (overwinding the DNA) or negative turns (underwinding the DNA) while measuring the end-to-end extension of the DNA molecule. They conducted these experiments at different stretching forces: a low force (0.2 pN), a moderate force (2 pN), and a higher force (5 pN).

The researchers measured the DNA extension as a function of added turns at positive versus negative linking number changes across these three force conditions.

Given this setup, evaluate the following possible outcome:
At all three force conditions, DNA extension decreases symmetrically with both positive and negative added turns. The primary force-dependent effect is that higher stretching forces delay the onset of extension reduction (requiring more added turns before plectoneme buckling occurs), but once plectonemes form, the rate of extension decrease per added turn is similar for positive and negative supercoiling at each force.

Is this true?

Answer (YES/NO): NO